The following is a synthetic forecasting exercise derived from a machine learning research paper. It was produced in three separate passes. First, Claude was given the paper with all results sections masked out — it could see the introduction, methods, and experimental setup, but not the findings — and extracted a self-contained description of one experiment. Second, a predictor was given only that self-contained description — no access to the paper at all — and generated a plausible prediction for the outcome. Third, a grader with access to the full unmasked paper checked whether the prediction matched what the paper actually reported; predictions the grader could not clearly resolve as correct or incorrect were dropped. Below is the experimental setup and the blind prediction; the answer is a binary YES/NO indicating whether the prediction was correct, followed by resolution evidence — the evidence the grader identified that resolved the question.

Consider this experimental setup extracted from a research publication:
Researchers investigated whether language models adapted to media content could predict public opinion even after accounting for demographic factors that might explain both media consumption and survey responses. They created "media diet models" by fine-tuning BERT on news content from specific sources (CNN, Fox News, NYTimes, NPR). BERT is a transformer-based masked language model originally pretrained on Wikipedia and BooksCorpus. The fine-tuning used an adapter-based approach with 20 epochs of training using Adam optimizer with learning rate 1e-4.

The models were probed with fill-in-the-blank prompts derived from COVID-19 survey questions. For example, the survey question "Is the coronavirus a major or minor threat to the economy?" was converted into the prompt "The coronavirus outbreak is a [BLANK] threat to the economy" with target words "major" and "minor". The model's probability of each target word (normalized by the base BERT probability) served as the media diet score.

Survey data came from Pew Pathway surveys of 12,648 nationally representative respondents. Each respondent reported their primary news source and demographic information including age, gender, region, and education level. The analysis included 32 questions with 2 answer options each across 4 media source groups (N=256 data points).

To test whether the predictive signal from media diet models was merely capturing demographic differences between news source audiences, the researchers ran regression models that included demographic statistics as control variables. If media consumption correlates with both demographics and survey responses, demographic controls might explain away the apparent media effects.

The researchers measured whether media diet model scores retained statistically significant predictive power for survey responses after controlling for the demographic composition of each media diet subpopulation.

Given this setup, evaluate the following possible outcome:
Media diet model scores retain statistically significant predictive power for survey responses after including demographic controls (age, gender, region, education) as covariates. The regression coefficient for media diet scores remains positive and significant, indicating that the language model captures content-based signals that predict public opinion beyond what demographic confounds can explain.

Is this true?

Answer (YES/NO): NO